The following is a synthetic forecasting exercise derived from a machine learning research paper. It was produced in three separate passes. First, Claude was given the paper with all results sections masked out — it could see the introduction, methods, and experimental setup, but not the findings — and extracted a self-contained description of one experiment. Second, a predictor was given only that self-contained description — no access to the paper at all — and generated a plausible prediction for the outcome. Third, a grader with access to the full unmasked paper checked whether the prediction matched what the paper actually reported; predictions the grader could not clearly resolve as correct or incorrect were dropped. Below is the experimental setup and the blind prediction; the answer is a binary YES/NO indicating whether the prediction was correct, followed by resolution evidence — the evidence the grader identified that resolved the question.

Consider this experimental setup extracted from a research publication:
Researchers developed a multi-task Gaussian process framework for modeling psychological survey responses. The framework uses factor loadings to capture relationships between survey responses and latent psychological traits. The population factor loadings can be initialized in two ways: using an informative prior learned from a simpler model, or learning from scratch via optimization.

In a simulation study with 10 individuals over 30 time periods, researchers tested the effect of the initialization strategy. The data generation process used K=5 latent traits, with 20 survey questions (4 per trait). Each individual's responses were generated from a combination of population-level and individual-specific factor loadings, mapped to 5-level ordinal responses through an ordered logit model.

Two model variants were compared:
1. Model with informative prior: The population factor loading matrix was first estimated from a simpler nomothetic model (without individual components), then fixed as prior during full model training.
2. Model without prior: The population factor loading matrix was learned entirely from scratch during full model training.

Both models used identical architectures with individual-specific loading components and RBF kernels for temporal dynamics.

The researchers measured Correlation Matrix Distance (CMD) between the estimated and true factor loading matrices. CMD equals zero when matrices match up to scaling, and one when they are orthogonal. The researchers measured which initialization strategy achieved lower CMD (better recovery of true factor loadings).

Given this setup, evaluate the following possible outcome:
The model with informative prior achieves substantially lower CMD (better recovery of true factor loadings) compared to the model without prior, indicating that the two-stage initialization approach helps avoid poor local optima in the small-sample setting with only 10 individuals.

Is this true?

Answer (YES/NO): YES